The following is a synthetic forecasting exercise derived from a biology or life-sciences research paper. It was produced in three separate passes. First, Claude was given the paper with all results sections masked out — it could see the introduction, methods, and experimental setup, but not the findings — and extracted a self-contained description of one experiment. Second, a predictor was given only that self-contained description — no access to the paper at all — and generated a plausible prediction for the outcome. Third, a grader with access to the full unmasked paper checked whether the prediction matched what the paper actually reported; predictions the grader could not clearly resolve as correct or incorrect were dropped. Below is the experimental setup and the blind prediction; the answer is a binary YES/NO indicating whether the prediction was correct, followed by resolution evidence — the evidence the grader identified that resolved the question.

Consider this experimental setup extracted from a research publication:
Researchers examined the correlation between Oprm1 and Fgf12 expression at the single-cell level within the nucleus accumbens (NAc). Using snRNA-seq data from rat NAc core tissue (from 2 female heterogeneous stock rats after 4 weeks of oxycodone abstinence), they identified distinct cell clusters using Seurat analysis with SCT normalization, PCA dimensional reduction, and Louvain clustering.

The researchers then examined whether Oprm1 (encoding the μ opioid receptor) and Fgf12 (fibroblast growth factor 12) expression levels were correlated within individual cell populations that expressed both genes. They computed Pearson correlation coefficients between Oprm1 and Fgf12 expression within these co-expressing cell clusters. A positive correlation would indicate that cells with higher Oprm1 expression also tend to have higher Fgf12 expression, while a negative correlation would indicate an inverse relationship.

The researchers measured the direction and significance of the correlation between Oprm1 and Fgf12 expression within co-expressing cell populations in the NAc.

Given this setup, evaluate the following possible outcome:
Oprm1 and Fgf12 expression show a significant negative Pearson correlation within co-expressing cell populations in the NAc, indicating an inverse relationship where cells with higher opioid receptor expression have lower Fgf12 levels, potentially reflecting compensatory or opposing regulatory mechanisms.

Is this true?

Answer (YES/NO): NO